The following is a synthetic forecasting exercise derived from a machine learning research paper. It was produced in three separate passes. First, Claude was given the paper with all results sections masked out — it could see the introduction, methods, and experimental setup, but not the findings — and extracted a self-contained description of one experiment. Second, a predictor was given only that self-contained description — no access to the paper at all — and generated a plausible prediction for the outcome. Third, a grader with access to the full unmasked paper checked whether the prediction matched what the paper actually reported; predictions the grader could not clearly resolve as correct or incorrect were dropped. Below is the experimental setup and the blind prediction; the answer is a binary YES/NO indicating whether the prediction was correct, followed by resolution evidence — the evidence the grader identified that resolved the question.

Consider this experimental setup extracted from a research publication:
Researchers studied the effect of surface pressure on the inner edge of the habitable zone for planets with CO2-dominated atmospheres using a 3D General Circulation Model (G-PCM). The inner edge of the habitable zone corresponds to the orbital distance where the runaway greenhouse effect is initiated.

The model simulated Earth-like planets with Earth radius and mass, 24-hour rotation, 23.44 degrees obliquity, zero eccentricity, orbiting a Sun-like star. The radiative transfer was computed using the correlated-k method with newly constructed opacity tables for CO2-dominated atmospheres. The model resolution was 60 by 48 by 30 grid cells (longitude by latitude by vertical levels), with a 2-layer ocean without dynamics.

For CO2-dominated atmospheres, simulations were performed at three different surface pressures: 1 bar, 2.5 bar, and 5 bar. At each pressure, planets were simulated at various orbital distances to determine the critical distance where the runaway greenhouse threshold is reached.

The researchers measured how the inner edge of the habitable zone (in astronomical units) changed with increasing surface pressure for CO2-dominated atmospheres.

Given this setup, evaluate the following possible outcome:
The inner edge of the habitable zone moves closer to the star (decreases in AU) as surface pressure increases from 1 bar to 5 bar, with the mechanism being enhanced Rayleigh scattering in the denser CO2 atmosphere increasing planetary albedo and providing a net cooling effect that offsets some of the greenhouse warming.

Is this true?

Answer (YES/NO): NO